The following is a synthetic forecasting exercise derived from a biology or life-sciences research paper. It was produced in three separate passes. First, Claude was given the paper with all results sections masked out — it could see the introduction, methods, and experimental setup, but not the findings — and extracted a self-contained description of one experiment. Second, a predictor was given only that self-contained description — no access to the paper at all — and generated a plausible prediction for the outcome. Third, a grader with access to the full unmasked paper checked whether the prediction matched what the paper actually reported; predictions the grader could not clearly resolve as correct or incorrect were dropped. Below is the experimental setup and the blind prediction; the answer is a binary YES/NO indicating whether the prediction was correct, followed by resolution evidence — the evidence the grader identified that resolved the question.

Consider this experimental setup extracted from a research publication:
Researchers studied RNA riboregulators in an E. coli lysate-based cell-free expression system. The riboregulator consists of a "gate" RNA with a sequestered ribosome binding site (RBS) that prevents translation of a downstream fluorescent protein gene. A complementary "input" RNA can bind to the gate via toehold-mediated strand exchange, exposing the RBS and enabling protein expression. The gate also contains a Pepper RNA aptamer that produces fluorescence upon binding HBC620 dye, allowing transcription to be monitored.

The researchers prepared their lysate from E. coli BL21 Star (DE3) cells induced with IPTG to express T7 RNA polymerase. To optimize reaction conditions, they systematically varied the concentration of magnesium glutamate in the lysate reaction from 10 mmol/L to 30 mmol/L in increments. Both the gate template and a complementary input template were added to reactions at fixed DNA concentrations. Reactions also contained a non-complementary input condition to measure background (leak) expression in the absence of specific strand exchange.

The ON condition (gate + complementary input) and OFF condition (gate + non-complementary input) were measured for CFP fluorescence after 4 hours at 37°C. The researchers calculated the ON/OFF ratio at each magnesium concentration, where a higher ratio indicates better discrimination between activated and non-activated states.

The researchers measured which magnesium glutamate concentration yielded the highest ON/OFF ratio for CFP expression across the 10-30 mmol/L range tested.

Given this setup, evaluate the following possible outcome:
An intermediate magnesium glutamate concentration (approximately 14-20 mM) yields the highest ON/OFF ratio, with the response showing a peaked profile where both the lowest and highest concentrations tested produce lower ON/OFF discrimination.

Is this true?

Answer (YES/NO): YES